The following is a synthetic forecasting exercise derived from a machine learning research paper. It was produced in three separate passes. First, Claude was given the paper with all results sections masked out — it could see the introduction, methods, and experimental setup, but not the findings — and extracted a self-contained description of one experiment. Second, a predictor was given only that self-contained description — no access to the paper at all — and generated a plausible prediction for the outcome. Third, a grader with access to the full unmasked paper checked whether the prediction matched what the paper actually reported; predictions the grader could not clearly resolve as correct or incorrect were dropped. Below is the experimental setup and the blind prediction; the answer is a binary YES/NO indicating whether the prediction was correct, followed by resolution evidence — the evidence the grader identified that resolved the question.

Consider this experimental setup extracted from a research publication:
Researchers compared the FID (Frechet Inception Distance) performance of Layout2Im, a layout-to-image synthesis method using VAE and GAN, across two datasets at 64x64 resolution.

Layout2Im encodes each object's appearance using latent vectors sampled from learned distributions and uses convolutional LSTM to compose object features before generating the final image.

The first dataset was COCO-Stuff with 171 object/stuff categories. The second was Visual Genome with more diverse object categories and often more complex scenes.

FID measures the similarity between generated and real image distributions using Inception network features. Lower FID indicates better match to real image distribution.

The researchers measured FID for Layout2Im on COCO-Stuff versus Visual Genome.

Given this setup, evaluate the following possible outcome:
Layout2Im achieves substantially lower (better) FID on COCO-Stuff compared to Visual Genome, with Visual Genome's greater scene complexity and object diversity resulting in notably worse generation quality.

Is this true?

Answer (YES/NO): NO